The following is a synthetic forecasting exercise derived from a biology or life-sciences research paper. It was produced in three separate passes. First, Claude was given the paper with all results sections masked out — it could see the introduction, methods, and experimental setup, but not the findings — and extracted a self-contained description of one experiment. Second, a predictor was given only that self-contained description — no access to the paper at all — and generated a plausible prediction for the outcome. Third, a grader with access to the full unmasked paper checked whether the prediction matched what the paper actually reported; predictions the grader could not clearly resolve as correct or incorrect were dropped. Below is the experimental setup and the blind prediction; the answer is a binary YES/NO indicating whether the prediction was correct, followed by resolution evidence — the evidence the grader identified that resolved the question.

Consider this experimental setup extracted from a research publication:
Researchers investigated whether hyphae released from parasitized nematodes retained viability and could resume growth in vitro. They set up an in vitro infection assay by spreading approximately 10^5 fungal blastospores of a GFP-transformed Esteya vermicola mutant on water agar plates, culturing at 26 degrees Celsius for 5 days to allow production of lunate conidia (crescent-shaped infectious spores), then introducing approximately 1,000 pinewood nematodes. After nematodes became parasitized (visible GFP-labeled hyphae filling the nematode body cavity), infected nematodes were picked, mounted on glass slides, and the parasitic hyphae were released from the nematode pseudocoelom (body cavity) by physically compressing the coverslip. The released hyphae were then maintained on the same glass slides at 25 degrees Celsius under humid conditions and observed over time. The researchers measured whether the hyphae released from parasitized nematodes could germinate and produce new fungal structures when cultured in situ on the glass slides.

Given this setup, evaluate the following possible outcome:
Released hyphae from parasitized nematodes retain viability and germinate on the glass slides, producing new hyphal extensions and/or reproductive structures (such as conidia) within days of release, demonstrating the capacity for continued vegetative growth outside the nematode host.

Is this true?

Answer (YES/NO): YES